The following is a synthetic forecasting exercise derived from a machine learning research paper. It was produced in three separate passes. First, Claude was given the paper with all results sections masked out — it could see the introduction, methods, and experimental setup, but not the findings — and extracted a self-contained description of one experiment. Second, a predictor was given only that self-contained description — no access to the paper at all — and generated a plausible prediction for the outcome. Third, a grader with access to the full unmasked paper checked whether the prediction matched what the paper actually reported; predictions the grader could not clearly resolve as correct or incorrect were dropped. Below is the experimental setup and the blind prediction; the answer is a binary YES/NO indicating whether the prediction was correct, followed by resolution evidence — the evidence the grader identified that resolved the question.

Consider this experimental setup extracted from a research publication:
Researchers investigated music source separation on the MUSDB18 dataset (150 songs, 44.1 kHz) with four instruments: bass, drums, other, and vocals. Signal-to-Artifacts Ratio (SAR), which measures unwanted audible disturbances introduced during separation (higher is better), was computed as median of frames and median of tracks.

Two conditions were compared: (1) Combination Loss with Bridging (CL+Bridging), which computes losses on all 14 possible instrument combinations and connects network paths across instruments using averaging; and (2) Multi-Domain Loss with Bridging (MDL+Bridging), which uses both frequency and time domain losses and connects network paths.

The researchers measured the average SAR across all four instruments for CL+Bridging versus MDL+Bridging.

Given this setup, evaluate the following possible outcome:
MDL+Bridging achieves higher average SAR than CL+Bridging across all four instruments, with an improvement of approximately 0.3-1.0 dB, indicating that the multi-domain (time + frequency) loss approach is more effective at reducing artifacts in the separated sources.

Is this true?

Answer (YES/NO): NO